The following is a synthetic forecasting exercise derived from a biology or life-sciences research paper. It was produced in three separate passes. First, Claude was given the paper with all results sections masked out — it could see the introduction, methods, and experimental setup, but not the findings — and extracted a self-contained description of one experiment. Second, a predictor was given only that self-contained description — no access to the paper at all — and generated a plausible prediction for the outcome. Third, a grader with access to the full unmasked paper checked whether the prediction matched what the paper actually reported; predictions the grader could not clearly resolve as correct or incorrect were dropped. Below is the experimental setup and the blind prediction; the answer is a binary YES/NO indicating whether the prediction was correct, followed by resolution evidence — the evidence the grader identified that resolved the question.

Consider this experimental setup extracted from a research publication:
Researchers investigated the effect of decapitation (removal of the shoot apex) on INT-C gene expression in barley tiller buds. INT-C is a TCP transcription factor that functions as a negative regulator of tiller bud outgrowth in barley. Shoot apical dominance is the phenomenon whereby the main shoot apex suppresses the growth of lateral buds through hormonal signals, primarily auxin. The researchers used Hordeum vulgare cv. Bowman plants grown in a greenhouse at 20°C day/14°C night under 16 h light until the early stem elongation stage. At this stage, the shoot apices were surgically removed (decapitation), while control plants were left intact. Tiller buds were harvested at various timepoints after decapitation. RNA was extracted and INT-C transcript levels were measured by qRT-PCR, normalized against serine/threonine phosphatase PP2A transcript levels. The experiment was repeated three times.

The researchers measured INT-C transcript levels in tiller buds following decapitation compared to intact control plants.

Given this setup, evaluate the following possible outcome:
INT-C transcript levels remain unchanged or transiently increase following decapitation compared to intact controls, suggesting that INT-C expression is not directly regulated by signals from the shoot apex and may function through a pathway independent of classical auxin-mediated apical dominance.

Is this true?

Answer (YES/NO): NO